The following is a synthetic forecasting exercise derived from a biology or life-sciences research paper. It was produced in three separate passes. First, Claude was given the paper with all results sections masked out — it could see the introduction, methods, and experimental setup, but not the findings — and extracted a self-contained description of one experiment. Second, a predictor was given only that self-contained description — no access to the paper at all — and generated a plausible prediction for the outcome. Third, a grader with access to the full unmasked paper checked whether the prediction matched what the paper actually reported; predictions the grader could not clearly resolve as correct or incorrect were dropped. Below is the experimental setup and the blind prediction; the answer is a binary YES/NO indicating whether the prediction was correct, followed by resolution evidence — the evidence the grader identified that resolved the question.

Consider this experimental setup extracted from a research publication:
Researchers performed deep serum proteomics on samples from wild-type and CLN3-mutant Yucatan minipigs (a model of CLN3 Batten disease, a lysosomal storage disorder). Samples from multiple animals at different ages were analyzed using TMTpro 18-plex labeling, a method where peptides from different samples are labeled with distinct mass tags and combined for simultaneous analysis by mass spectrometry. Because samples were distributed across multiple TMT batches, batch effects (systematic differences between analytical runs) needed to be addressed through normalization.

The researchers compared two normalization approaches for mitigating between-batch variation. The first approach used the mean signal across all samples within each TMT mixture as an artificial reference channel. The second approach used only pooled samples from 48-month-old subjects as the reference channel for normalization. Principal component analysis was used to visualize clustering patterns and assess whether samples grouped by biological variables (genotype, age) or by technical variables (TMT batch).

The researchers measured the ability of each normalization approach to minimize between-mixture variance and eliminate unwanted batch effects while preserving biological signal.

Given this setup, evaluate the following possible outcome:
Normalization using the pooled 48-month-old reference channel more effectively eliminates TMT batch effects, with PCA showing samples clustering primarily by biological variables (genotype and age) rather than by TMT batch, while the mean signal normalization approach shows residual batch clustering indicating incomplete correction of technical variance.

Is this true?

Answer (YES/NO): NO